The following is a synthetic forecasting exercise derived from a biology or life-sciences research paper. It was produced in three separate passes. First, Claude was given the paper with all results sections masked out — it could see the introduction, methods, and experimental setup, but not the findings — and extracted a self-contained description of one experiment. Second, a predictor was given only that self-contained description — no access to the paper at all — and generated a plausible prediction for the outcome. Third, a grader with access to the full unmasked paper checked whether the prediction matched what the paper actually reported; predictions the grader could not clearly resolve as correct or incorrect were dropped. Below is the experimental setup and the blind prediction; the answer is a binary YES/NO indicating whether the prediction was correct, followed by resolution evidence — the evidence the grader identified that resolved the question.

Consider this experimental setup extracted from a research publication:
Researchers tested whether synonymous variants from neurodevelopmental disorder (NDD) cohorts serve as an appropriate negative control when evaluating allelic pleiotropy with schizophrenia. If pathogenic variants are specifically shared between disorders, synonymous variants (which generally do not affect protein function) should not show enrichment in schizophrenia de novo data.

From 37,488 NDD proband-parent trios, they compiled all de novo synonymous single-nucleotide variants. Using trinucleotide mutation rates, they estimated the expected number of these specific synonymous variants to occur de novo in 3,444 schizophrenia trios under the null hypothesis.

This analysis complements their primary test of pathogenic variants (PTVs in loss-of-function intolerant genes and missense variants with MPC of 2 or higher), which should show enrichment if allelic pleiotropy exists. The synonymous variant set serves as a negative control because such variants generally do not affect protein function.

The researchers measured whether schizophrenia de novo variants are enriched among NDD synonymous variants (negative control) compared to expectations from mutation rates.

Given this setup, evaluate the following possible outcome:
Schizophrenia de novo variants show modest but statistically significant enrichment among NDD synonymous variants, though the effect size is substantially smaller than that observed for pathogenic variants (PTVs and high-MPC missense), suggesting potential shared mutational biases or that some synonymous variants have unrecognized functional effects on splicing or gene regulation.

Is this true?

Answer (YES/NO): NO